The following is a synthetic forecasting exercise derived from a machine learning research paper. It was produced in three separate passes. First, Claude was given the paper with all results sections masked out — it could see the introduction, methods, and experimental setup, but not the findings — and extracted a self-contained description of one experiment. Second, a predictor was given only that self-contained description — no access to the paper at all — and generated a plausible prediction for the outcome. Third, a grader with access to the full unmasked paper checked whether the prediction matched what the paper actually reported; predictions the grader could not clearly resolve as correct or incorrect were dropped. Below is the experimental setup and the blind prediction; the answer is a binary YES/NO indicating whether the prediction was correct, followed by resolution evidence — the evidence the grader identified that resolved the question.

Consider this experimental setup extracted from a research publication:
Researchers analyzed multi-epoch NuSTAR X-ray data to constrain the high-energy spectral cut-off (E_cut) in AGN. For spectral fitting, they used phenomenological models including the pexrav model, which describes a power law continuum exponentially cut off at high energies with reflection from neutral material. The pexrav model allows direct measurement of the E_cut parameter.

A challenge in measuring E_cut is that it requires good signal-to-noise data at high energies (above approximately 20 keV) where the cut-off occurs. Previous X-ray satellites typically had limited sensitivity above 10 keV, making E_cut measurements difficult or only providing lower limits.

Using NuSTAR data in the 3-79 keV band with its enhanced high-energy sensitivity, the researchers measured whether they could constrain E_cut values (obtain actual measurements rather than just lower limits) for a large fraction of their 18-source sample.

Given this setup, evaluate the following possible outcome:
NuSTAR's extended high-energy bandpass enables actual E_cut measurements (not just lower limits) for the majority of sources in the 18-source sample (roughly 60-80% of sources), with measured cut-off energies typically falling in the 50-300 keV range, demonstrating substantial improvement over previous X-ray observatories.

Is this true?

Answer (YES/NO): NO